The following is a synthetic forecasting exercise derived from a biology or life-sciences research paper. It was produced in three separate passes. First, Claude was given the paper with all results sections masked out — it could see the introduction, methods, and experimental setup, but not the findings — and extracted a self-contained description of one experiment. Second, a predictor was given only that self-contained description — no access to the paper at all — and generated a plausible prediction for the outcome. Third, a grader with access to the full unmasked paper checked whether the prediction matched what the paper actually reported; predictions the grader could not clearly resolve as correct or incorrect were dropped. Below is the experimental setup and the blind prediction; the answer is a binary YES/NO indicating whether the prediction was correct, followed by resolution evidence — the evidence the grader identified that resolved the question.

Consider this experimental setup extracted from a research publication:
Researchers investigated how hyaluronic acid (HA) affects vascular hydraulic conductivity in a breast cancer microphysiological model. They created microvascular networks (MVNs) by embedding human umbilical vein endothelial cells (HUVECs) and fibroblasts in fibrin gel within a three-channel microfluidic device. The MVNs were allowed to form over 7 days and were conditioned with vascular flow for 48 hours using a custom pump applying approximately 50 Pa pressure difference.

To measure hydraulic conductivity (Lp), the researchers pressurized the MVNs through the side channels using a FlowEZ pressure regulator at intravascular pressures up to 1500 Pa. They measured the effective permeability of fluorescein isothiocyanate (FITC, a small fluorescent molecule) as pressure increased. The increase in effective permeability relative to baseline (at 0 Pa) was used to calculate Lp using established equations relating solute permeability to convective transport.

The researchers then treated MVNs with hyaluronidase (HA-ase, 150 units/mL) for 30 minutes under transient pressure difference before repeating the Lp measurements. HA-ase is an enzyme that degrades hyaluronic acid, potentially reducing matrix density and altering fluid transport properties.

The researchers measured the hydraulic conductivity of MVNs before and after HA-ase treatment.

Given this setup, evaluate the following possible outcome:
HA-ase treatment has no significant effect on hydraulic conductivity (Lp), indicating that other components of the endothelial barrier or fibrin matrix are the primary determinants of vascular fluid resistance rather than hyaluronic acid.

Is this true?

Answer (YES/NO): NO